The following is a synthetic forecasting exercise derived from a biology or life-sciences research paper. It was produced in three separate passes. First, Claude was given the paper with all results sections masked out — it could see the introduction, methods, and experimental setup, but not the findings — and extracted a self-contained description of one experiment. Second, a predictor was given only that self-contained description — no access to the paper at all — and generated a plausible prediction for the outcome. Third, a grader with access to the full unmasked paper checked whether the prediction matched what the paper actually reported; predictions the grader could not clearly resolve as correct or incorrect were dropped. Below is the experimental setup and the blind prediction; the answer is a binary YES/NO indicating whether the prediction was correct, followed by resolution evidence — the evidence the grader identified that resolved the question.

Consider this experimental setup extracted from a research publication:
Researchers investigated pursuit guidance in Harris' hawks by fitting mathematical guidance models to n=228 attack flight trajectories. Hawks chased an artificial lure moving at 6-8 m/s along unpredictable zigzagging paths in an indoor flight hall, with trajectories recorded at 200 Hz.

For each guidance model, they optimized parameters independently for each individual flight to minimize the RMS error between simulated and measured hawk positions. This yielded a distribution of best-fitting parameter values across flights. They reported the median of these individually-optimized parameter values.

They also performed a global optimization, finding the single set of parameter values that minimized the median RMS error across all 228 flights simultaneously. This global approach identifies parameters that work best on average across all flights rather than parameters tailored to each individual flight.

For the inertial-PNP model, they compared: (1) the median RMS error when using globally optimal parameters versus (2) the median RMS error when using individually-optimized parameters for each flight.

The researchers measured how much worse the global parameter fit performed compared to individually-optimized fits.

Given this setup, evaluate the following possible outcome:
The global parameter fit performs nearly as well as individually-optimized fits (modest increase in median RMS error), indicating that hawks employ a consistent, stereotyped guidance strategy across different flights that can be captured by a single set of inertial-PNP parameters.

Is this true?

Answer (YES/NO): NO